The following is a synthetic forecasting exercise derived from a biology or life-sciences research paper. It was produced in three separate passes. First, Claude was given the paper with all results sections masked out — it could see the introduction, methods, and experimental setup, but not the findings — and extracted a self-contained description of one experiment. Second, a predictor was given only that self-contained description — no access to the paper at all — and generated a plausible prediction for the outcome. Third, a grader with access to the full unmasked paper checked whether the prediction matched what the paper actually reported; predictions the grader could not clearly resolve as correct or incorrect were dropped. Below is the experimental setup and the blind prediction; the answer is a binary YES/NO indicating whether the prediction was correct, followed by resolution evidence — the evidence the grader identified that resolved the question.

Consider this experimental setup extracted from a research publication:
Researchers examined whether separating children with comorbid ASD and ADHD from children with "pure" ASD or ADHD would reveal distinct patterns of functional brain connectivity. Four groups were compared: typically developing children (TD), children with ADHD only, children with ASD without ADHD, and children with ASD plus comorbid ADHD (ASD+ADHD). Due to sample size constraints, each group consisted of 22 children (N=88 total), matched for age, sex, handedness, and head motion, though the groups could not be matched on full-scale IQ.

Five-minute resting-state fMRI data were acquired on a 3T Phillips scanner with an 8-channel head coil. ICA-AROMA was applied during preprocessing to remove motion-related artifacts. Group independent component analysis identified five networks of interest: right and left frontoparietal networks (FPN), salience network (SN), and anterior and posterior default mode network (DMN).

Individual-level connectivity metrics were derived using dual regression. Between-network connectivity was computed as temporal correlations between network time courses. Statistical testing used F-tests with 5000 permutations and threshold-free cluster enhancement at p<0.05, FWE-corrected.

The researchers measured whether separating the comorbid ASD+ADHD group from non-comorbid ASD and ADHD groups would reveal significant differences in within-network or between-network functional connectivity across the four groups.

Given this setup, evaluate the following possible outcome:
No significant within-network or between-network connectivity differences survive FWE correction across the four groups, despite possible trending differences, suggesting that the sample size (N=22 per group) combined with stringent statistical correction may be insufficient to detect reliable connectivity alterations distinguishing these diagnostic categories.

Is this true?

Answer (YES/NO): YES